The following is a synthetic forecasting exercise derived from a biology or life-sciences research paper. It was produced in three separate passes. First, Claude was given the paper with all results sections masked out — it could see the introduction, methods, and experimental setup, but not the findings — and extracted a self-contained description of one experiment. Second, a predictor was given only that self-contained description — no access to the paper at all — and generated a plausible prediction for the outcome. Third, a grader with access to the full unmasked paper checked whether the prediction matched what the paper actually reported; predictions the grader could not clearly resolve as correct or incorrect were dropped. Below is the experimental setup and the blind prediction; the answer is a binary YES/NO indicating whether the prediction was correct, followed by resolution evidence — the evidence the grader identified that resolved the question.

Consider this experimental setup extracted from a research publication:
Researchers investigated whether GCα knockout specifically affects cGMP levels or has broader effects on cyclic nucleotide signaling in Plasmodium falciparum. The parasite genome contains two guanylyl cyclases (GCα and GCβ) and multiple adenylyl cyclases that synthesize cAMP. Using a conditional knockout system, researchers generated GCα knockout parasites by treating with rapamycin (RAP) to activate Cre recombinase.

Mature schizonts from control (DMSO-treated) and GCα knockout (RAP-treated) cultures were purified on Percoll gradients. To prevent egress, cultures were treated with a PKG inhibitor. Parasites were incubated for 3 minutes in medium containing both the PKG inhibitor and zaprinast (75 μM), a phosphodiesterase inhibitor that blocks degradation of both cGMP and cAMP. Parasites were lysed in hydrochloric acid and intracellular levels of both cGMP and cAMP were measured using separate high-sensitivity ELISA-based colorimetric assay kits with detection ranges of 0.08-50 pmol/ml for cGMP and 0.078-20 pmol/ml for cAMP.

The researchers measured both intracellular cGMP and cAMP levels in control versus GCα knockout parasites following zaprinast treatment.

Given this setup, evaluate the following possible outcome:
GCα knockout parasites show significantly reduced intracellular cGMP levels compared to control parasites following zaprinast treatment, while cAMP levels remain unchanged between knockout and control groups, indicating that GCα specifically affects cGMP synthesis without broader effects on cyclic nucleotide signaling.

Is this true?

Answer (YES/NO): YES